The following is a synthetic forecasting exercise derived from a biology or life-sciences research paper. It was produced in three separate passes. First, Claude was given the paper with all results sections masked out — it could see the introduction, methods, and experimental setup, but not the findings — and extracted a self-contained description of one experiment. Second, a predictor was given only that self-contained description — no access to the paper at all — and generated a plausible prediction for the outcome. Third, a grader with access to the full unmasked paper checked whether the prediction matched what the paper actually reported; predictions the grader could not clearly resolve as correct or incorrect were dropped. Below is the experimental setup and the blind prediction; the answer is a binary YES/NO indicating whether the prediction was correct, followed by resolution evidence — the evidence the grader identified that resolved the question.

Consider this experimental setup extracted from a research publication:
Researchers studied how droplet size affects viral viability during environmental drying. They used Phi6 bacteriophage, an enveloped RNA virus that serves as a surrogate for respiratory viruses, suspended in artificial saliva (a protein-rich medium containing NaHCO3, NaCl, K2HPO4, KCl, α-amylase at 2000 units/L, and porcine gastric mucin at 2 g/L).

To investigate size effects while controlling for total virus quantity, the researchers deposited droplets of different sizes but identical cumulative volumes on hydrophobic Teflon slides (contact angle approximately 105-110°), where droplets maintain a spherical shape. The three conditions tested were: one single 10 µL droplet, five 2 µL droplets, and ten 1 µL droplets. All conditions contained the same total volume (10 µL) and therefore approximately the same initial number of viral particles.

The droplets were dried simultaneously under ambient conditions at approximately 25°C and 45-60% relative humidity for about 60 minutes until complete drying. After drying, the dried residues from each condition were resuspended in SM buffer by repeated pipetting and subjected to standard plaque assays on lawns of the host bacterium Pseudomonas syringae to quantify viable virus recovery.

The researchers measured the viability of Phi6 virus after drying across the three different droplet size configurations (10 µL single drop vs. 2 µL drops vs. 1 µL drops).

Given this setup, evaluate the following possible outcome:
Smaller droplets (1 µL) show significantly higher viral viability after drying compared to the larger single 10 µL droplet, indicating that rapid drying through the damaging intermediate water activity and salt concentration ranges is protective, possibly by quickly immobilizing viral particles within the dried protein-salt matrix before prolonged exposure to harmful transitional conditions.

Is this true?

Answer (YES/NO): NO